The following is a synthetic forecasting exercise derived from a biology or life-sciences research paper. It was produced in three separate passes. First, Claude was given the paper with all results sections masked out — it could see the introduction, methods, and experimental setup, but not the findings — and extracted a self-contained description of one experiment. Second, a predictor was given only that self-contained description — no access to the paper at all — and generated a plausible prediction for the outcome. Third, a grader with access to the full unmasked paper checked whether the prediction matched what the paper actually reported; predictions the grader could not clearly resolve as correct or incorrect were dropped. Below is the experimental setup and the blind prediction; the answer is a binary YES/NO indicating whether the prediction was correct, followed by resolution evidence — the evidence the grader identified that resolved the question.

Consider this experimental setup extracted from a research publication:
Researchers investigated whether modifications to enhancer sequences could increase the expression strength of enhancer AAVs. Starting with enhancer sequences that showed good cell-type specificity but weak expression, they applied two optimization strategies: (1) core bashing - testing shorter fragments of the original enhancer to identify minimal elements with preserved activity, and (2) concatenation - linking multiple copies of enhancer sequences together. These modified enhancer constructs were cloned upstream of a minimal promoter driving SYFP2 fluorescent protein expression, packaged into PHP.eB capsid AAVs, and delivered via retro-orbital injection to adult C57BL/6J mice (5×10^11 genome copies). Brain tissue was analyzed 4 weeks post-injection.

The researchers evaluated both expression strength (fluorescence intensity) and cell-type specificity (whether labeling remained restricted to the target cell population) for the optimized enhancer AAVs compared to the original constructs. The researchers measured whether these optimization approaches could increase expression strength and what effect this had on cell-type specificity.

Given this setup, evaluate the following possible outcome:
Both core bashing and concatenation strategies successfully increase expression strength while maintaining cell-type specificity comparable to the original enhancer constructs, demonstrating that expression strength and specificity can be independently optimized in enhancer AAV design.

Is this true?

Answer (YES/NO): NO